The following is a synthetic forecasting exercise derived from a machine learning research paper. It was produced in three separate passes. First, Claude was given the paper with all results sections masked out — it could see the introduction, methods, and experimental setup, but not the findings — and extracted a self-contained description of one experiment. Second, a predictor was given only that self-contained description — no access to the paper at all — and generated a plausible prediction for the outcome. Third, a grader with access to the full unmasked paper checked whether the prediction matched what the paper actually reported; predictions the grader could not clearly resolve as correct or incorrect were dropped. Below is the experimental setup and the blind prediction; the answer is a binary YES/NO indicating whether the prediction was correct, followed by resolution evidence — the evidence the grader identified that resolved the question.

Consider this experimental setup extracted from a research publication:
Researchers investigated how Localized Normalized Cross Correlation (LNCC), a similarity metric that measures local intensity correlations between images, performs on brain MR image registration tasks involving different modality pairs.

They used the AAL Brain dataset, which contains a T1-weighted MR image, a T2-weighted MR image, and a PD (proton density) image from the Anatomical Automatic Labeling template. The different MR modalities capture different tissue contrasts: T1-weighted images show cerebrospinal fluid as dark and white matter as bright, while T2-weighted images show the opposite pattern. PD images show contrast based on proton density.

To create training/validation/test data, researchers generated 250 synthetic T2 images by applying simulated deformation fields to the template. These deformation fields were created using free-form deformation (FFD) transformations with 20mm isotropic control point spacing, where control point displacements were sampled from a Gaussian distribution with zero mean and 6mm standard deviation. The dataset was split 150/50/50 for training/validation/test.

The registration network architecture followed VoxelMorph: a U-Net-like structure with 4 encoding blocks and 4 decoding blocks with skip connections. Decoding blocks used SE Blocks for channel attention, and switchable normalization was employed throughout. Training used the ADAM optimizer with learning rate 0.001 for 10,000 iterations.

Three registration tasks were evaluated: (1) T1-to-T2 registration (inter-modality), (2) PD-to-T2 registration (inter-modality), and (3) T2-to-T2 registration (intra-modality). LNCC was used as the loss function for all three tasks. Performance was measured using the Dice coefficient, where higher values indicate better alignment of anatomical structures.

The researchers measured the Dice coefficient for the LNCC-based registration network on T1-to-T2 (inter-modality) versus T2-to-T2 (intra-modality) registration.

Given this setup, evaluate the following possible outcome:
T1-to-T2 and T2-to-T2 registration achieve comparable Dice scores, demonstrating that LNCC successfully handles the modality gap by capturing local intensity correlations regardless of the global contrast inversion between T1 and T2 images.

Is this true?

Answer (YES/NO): NO